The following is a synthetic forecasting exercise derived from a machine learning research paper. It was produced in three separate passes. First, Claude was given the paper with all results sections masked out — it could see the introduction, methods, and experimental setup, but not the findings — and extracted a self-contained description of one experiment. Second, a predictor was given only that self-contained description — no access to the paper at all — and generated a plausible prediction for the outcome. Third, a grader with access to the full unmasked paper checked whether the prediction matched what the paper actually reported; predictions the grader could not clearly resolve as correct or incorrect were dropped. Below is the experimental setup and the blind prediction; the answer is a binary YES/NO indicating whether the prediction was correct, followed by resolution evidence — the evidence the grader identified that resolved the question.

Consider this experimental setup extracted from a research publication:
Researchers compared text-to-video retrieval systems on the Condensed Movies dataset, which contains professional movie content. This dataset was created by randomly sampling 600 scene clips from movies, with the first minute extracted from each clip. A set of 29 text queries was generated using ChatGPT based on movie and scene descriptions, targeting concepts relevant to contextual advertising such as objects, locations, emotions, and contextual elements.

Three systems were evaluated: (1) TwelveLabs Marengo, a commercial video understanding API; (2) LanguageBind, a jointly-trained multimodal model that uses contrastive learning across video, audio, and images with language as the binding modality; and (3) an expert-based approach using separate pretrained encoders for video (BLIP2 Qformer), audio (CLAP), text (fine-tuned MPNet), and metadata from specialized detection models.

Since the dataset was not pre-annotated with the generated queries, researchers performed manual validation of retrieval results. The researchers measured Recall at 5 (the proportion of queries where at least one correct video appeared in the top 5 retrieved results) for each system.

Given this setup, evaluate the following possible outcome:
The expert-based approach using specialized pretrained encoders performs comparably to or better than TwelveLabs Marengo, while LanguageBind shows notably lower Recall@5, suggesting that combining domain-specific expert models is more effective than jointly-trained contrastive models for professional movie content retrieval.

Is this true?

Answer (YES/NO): NO